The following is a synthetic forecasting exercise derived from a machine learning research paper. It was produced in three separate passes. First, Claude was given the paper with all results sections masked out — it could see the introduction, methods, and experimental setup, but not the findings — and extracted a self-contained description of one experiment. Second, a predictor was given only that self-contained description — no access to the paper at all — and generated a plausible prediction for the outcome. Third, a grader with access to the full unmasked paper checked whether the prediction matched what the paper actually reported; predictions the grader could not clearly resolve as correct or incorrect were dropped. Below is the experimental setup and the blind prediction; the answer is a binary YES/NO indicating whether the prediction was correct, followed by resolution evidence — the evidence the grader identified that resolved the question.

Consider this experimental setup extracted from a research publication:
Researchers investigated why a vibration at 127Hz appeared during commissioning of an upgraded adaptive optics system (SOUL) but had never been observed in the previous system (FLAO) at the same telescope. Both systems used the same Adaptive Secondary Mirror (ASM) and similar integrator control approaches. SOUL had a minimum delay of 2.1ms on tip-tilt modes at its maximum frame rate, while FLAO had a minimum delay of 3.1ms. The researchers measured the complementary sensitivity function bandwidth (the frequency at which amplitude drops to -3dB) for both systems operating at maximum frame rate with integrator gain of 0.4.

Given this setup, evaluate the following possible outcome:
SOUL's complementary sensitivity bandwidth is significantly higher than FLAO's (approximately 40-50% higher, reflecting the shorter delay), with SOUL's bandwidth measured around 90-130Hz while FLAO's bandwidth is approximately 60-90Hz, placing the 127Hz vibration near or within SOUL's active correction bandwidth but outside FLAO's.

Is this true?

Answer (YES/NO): NO